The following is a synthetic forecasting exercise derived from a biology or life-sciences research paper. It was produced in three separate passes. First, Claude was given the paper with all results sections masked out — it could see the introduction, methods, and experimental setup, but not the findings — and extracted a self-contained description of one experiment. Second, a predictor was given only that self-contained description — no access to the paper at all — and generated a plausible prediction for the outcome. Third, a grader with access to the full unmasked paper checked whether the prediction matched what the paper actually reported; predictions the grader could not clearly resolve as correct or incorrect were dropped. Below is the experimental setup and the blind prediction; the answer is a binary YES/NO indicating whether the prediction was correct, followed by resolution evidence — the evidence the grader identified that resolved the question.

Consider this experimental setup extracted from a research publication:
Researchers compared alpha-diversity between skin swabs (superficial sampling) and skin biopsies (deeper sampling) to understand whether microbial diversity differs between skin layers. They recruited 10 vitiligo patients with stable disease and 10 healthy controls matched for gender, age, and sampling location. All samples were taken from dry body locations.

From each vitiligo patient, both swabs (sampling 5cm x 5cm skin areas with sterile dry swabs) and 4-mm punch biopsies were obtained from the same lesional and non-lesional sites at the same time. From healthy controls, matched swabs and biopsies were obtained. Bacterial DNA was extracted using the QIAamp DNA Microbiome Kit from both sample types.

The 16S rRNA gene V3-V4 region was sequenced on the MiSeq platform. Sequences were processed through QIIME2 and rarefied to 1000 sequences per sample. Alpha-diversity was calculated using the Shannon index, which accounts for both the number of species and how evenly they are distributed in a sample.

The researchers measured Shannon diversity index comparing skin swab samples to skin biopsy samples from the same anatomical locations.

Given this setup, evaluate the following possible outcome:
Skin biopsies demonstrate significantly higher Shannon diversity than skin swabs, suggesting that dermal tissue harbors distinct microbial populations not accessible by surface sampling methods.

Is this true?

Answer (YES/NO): NO